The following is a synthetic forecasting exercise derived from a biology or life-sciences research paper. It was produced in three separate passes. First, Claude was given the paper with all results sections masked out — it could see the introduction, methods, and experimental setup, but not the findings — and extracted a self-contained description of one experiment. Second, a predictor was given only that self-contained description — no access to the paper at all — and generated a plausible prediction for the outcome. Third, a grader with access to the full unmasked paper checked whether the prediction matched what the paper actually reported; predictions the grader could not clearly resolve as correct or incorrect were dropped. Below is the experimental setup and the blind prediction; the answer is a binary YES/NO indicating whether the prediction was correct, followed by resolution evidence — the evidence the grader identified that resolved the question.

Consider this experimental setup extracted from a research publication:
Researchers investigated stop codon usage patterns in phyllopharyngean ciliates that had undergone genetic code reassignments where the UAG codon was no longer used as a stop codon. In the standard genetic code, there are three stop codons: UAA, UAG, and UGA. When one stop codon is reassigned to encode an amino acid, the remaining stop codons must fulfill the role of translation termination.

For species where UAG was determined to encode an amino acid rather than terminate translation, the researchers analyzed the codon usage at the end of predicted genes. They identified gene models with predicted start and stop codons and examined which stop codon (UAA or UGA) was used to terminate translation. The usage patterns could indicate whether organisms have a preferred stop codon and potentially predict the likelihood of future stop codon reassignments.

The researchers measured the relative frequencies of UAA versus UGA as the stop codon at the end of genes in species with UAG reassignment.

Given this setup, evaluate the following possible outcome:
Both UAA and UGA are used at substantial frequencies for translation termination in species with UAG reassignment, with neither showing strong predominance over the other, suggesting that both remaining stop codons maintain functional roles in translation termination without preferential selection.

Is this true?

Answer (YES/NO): NO